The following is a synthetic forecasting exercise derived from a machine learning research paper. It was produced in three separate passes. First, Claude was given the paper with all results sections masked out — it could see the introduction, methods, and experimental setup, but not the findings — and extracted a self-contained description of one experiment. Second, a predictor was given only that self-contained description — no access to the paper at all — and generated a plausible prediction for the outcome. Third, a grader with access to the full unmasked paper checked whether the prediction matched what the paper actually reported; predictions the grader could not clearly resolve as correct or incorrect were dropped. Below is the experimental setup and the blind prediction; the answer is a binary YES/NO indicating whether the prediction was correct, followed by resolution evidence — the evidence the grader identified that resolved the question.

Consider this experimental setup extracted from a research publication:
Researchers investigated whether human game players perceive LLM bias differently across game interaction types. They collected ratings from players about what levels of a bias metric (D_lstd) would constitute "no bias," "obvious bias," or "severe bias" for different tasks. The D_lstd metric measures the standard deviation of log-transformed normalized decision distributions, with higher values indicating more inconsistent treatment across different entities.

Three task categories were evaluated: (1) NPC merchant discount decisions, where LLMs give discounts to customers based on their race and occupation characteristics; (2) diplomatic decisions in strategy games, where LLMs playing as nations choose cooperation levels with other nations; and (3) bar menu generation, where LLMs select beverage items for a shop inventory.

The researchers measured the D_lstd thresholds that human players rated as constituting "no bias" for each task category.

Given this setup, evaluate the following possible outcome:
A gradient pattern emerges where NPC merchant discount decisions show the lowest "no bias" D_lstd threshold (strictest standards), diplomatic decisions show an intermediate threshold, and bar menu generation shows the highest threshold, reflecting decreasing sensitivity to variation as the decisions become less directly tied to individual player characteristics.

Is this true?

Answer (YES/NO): NO